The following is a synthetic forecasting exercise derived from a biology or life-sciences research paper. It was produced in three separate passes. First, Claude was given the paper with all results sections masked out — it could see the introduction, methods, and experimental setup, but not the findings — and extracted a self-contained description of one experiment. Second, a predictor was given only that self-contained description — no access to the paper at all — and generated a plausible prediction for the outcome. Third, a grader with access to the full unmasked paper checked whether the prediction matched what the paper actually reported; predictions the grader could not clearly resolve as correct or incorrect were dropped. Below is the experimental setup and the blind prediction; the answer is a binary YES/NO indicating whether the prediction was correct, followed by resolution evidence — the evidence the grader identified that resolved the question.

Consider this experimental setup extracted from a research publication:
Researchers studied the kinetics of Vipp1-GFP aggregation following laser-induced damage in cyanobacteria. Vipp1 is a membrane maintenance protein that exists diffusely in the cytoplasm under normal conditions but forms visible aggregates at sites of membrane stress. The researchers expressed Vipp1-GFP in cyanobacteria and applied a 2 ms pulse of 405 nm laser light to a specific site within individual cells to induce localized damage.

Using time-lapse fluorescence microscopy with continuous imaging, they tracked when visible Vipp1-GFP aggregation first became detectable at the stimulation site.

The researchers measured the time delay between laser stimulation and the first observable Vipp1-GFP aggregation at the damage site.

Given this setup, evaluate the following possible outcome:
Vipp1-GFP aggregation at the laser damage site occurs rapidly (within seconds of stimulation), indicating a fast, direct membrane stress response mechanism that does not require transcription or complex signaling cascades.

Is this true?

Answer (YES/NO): NO